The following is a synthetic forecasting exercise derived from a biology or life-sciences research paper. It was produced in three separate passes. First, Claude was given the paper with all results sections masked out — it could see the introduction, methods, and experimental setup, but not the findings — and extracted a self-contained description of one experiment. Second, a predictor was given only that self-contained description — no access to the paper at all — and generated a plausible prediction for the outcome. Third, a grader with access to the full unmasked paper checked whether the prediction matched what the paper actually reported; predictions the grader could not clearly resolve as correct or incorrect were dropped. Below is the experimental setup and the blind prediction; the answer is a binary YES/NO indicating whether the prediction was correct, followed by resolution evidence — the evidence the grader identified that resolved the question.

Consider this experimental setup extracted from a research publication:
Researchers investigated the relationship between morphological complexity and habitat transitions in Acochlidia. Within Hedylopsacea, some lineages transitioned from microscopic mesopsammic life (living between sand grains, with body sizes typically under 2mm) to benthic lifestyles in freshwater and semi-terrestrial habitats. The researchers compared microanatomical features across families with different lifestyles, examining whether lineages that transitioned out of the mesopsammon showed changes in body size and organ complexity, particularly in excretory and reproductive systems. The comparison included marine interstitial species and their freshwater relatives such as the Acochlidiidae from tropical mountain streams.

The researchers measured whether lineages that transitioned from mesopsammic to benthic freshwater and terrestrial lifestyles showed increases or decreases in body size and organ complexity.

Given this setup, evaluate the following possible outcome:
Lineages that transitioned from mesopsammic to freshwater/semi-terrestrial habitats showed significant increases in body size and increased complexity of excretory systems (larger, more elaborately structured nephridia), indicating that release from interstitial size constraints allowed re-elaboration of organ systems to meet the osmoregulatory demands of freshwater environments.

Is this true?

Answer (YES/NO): YES